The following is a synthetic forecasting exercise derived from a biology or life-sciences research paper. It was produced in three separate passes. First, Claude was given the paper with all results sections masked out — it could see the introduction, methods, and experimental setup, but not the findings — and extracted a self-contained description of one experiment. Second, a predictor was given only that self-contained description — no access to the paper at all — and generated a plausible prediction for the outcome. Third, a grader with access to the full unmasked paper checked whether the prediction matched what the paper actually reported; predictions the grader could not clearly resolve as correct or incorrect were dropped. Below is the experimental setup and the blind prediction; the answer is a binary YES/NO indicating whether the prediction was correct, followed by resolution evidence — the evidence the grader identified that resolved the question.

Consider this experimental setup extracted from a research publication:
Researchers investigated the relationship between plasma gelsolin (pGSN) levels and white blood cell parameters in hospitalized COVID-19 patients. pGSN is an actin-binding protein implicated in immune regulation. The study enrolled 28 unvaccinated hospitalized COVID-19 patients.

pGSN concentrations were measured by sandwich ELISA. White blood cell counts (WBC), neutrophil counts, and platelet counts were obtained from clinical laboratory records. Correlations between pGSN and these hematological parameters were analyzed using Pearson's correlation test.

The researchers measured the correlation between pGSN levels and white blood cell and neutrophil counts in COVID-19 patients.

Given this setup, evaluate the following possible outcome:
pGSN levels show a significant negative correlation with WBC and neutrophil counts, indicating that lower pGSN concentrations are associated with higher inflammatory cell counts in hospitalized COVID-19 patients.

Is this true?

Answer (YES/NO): NO